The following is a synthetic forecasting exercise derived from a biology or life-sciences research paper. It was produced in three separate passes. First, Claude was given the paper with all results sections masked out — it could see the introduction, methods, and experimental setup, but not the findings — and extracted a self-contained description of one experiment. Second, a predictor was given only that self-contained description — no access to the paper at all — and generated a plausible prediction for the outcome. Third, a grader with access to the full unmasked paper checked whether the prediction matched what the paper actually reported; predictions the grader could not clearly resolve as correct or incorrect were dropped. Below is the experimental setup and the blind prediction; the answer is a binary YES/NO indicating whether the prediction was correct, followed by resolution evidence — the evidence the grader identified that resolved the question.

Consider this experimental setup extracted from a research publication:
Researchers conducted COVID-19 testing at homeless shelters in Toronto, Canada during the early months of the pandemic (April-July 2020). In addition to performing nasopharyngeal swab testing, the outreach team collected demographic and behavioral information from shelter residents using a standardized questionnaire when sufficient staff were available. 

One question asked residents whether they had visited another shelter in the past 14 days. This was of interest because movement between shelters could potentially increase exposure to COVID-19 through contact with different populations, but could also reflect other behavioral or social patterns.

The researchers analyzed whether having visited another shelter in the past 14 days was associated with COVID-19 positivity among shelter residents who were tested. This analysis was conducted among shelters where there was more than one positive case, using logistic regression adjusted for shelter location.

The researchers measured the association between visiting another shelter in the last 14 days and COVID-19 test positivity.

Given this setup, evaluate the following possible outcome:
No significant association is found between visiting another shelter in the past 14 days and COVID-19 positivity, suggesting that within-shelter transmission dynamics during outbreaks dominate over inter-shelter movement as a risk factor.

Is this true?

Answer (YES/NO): NO